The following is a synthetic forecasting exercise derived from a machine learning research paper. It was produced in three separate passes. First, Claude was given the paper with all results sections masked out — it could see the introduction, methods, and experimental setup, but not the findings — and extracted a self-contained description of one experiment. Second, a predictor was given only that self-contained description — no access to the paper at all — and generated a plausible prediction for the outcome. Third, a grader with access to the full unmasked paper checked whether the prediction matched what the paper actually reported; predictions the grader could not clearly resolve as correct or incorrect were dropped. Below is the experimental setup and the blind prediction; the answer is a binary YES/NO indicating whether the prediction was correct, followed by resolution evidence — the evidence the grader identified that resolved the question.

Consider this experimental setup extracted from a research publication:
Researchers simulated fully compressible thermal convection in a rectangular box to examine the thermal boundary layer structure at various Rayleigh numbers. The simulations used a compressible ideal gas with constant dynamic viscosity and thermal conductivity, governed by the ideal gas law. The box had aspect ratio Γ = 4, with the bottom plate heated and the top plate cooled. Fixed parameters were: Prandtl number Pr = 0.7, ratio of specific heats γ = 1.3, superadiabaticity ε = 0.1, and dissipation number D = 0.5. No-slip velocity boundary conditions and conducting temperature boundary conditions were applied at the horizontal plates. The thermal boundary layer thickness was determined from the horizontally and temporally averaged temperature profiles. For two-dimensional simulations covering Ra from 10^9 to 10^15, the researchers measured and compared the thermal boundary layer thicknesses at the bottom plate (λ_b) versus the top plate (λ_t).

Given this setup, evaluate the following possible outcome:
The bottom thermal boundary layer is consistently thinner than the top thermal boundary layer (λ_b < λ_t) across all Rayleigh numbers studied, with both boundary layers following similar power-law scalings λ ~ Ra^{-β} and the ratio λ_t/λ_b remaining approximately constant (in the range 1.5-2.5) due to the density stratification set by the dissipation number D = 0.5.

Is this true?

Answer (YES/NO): NO